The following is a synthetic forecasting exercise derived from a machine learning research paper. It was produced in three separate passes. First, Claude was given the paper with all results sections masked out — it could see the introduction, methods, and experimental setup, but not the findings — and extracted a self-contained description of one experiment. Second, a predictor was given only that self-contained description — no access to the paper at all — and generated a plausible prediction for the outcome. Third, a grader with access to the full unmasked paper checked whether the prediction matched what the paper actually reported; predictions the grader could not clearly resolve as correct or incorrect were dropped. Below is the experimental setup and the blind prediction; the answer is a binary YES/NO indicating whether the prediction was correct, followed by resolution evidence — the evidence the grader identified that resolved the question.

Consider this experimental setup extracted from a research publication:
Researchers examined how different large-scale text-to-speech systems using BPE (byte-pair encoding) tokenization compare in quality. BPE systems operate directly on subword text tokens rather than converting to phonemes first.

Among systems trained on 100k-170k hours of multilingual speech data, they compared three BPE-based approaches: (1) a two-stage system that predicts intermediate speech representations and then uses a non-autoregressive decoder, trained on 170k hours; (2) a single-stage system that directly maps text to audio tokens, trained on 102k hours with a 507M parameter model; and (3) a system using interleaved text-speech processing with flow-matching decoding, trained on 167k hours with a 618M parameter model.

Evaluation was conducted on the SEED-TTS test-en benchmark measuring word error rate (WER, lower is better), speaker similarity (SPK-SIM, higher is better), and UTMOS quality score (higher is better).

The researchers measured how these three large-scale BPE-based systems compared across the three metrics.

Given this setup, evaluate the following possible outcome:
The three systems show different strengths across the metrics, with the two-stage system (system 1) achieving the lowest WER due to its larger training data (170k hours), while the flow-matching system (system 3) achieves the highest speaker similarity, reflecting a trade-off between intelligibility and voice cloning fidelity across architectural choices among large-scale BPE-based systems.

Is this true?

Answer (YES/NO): NO